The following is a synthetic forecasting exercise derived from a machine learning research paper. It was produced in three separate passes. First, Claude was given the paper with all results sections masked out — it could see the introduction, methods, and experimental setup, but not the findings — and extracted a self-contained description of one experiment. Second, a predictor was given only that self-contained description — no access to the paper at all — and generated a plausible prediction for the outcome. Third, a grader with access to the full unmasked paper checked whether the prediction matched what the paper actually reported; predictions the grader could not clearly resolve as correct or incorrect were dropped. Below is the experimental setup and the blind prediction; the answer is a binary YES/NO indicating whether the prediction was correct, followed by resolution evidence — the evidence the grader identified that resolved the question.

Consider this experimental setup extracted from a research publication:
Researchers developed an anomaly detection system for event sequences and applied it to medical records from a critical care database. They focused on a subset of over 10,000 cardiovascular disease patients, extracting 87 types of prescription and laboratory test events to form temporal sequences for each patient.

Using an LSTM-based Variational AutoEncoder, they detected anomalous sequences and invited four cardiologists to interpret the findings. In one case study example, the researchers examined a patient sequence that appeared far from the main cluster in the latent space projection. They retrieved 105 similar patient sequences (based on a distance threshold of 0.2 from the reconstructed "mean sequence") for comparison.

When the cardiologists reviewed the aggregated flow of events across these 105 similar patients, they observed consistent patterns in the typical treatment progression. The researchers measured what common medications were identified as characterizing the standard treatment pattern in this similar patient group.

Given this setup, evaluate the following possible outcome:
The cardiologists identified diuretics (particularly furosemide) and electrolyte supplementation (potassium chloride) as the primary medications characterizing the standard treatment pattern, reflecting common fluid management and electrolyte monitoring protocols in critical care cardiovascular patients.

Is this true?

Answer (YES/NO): NO